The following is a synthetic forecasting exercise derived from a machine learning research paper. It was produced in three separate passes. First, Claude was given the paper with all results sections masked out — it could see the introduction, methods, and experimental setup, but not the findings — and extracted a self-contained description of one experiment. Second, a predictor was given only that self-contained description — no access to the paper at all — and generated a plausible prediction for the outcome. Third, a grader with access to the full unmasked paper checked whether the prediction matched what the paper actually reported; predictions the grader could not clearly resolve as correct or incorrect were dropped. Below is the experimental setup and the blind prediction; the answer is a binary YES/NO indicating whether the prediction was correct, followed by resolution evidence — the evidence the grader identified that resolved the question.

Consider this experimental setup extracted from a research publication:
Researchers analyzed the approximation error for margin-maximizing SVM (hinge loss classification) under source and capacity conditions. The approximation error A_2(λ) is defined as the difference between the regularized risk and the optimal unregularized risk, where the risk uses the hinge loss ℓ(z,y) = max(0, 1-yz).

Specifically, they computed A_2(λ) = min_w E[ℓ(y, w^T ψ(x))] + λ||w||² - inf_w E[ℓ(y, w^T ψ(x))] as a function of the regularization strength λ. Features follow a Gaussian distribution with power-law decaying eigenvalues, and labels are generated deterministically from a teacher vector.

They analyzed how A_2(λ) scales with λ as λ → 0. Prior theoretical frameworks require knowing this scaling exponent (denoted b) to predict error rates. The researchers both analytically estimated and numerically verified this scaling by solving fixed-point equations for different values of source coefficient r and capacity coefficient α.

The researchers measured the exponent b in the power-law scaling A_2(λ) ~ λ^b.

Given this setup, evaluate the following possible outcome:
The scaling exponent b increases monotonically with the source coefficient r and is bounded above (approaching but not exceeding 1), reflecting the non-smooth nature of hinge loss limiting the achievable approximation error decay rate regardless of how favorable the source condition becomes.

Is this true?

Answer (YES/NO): NO